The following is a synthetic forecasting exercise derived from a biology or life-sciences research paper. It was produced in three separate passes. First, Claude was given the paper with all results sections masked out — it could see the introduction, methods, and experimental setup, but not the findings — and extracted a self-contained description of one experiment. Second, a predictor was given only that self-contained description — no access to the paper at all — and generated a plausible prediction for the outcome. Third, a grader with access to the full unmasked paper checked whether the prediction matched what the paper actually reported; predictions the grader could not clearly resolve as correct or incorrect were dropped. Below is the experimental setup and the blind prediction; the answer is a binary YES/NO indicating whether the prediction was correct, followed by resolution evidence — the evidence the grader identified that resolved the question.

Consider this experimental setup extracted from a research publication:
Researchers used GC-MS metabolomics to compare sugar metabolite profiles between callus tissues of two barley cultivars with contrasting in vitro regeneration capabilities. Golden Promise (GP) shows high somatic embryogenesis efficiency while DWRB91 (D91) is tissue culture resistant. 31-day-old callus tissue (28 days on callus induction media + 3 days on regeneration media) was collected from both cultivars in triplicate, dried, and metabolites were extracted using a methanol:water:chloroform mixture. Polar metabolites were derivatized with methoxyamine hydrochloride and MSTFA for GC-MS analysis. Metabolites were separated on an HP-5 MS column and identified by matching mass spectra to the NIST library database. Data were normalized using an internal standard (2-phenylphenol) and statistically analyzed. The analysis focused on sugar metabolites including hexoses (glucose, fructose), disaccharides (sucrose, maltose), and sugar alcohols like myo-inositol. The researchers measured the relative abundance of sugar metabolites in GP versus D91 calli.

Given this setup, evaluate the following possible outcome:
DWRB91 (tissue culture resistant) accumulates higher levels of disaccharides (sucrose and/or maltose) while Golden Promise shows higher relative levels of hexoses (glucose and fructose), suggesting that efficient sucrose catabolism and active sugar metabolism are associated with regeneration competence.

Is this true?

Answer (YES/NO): NO